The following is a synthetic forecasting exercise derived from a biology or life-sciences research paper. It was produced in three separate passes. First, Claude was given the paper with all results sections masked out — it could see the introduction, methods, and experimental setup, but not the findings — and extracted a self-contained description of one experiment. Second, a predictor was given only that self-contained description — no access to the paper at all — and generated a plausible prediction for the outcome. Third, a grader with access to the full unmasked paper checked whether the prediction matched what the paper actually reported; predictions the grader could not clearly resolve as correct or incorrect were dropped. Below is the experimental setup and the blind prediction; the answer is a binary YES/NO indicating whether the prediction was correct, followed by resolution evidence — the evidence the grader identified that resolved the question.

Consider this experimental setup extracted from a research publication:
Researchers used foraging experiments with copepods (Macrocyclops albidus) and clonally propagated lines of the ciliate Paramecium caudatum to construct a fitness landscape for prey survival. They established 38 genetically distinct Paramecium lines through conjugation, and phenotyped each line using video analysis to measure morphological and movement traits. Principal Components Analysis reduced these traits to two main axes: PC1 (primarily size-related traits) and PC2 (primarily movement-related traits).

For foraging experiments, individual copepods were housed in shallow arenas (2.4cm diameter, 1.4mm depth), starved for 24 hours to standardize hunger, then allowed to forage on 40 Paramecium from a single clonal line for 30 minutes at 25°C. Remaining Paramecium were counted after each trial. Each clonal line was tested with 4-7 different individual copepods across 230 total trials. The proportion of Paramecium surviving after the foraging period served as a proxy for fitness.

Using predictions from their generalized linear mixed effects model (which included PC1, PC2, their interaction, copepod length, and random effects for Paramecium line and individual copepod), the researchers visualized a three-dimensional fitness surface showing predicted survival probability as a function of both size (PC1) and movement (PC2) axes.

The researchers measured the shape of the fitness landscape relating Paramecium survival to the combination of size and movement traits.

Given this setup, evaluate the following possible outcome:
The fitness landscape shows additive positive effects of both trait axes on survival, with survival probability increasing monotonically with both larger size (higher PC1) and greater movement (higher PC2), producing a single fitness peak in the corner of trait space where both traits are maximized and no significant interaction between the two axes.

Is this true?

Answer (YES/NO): NO